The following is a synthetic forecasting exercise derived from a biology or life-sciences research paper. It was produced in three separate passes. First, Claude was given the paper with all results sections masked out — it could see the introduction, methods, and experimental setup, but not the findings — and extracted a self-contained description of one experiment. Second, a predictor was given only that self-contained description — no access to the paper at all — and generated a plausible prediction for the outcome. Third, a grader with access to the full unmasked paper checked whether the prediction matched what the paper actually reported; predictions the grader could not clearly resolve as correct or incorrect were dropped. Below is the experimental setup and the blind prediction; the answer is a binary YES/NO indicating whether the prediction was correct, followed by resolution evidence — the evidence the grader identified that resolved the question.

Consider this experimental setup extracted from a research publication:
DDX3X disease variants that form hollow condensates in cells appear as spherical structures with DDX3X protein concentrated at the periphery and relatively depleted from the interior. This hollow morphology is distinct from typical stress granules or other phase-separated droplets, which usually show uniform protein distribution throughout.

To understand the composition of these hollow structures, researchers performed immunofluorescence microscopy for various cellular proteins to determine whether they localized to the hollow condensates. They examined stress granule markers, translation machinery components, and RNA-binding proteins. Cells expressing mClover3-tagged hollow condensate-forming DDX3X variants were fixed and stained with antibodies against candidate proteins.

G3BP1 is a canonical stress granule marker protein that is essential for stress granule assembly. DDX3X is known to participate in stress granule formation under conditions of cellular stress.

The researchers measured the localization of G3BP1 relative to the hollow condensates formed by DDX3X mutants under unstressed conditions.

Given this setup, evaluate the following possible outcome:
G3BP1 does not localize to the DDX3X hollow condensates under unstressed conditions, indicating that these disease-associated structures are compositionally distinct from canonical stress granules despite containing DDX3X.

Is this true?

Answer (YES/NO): YES